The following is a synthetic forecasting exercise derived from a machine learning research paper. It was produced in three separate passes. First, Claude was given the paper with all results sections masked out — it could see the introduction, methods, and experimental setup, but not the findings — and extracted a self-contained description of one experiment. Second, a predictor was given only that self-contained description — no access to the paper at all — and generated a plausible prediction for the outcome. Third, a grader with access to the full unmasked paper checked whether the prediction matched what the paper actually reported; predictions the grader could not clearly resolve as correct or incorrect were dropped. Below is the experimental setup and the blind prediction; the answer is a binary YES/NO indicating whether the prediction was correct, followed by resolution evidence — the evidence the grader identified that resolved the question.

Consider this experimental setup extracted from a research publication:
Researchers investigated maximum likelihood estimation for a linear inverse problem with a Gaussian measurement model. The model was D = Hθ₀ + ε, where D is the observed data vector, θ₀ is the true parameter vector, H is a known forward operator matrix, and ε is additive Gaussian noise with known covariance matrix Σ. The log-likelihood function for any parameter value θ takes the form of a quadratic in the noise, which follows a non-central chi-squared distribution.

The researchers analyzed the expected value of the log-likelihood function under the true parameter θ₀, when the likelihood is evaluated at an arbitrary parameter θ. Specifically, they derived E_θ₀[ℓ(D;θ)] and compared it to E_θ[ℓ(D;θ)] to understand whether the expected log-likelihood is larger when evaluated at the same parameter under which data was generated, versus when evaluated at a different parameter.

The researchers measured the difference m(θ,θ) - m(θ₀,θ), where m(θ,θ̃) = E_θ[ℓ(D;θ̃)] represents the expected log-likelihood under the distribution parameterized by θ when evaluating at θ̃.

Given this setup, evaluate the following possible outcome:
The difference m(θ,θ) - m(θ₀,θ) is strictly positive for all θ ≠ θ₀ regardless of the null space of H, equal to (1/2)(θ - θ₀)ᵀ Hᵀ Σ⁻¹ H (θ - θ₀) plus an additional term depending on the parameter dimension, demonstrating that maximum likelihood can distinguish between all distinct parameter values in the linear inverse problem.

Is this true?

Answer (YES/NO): NO